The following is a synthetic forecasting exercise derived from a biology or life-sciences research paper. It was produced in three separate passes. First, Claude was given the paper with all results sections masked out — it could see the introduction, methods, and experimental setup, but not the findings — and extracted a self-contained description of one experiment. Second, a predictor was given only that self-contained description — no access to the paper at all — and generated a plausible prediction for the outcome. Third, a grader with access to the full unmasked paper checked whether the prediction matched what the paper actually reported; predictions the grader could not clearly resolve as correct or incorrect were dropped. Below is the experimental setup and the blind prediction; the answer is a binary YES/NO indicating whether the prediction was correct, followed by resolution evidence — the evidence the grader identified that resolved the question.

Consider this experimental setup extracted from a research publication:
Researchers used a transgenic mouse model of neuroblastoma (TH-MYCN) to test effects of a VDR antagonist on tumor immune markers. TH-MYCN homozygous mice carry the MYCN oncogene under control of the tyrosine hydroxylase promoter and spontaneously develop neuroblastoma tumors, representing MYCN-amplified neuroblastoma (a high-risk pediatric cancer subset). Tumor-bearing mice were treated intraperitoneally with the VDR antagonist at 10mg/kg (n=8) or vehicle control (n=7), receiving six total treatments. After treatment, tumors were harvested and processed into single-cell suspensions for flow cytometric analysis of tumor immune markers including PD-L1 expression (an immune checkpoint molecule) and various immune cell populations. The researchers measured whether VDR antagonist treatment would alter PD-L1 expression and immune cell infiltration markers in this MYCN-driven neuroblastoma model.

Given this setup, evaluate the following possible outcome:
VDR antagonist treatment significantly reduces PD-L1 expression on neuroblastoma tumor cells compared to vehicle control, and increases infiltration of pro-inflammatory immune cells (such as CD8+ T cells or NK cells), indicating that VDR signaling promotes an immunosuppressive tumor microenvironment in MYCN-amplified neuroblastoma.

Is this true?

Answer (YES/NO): NO